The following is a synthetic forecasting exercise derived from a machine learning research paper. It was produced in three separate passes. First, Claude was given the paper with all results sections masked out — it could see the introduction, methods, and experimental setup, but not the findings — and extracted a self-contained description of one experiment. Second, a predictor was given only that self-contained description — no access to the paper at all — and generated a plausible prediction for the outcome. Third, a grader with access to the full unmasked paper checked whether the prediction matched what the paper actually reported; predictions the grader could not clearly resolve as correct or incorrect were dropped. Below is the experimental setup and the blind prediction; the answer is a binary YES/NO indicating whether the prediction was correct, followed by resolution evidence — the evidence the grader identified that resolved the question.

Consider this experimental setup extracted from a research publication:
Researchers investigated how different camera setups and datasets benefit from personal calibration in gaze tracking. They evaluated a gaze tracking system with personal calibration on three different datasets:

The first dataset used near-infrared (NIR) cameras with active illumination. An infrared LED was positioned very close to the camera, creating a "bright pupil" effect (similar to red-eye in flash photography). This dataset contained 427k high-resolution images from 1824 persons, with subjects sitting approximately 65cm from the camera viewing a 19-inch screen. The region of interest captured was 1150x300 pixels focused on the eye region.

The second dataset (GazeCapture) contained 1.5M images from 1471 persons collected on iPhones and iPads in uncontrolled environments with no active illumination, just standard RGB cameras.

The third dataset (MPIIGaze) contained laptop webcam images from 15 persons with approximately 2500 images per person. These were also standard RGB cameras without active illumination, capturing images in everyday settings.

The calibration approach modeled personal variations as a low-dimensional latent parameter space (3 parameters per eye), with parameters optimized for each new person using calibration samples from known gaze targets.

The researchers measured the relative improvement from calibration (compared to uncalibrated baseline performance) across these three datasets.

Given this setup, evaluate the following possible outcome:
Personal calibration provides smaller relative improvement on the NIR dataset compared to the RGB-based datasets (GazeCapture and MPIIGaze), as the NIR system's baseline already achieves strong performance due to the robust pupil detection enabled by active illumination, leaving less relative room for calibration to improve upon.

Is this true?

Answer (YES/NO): NO